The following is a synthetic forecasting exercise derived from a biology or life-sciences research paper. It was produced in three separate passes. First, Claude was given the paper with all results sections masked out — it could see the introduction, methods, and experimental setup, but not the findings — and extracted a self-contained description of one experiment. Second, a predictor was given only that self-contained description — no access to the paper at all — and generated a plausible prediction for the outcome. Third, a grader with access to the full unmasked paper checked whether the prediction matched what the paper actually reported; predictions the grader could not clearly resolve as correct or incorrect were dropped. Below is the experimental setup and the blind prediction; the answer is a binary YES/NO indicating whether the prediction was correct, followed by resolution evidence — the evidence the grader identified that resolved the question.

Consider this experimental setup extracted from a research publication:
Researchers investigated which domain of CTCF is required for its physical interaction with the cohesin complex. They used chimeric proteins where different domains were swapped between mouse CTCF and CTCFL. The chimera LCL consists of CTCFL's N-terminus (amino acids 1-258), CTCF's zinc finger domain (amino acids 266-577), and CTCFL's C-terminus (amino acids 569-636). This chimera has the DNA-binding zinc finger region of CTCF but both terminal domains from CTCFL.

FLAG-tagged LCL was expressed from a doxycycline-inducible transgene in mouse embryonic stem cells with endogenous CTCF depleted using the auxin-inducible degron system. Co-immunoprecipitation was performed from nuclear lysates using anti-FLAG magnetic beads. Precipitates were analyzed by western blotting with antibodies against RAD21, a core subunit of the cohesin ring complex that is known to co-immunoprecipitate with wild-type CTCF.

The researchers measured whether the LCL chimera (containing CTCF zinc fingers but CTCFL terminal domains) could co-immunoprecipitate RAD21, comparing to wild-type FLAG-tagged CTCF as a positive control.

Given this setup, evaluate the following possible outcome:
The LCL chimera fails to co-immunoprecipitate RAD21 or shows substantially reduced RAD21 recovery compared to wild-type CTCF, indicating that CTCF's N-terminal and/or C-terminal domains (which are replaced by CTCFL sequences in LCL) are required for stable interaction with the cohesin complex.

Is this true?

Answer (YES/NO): YES